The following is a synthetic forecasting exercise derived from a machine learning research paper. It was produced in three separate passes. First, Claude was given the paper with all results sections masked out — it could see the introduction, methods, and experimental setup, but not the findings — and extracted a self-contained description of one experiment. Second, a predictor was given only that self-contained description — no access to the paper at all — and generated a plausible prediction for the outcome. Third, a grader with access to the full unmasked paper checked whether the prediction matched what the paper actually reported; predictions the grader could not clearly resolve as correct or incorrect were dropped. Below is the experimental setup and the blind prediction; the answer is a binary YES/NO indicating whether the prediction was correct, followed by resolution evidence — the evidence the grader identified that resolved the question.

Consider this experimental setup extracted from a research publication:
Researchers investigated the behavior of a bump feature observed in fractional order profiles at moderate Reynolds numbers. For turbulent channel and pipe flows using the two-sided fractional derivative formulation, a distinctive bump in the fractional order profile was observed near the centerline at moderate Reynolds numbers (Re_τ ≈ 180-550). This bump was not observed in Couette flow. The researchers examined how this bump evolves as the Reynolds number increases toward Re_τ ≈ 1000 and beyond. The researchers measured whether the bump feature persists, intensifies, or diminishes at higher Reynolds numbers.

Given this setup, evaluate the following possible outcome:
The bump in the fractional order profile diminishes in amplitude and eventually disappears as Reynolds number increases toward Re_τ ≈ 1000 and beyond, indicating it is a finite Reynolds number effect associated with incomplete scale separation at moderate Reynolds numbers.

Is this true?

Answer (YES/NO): NO